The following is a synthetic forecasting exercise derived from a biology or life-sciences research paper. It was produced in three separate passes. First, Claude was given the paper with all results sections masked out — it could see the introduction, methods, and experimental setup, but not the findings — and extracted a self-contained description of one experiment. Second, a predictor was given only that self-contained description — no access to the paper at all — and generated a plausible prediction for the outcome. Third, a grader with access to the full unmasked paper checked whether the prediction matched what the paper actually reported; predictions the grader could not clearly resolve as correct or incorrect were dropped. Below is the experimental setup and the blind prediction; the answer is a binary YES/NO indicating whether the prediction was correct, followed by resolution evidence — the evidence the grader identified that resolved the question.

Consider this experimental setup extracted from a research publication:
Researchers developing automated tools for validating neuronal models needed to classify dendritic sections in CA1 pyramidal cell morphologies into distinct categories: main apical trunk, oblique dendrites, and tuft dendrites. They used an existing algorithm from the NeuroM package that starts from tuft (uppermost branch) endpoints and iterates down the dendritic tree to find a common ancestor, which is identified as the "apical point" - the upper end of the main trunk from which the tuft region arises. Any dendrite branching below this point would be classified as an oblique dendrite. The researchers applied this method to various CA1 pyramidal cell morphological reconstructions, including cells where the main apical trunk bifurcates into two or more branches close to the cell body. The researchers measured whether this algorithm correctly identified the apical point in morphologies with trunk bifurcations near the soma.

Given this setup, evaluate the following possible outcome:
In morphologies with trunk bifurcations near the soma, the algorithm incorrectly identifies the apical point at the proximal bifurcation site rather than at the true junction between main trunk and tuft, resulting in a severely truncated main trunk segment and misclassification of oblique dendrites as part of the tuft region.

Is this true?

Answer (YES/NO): NO